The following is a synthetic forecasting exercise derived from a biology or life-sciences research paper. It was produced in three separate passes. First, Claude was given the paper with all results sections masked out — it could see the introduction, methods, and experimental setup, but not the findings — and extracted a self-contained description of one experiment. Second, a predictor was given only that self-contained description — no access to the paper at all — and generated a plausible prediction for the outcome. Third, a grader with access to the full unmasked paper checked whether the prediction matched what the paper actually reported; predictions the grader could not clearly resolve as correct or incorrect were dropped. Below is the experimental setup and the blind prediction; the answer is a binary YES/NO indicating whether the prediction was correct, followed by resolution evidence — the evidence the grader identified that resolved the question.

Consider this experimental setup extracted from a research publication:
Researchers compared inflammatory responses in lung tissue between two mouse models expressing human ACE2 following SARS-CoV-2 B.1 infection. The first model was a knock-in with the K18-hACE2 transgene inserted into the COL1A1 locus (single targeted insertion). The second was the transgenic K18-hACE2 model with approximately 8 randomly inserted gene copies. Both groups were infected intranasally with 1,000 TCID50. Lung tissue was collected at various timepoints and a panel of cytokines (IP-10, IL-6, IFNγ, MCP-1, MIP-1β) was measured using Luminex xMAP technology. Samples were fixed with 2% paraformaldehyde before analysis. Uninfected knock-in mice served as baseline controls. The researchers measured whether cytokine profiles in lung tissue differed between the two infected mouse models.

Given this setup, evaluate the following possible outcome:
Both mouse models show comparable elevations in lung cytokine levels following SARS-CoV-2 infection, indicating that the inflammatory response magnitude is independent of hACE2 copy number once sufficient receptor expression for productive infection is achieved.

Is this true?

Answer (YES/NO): YES